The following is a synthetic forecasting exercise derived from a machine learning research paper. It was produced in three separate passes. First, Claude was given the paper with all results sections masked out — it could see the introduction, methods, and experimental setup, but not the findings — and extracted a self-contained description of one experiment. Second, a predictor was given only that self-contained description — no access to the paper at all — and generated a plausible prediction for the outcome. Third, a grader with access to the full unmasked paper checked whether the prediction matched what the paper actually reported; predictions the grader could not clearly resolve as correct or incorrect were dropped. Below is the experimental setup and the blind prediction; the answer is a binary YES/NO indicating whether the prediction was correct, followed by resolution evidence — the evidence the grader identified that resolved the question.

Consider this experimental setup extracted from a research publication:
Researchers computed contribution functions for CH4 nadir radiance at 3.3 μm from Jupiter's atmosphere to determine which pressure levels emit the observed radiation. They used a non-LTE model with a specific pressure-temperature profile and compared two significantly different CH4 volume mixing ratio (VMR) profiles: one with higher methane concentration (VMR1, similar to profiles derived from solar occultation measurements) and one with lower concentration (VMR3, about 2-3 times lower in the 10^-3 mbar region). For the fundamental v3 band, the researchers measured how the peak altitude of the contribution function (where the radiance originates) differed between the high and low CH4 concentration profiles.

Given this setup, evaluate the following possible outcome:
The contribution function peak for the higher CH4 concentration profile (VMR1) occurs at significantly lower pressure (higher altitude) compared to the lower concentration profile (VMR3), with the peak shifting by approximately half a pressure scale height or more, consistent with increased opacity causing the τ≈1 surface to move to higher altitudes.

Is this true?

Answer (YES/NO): YES